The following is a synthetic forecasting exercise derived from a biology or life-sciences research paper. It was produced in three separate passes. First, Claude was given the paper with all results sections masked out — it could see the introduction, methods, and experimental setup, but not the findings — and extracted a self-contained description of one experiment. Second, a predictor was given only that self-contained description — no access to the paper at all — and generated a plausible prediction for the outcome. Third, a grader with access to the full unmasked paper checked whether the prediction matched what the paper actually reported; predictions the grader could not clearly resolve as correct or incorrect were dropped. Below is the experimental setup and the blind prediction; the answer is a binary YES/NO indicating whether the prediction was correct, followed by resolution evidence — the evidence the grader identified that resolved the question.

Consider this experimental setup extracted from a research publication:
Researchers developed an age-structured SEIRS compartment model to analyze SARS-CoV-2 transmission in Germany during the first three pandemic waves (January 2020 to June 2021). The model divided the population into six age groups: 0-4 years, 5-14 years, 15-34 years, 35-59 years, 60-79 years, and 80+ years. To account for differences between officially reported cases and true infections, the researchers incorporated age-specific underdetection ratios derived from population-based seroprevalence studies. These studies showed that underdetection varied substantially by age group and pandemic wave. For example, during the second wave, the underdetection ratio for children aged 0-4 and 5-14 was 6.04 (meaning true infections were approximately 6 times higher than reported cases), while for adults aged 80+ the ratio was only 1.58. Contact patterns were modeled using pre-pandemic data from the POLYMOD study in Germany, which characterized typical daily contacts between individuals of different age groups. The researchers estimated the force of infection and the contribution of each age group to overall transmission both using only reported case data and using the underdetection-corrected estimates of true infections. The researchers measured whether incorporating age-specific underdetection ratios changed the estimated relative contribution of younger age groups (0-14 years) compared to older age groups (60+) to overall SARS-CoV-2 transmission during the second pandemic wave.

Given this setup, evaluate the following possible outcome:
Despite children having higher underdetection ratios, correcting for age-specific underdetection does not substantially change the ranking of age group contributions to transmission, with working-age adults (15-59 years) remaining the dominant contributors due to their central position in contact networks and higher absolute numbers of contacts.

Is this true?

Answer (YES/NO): NO